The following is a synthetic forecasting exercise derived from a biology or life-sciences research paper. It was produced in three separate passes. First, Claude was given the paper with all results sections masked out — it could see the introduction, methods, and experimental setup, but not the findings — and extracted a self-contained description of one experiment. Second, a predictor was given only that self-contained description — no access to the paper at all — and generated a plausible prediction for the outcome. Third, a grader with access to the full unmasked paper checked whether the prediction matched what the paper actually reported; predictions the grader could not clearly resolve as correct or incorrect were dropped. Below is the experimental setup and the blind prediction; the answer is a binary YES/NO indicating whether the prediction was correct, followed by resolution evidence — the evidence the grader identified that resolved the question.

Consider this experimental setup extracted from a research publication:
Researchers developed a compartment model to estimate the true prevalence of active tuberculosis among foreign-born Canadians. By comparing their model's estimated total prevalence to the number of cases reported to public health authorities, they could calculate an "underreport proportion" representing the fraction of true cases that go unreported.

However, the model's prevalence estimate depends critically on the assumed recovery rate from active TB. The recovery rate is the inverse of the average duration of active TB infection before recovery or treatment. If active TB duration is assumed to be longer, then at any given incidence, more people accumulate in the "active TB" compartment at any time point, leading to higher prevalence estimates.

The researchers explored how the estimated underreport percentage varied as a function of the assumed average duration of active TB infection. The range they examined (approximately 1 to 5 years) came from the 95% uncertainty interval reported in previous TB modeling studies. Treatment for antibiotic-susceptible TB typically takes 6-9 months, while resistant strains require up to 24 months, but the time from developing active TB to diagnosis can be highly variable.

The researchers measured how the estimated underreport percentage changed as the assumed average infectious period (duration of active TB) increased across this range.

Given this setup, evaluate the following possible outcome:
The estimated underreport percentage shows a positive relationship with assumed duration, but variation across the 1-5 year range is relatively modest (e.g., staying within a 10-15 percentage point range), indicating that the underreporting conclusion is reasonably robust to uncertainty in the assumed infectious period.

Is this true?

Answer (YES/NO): NO